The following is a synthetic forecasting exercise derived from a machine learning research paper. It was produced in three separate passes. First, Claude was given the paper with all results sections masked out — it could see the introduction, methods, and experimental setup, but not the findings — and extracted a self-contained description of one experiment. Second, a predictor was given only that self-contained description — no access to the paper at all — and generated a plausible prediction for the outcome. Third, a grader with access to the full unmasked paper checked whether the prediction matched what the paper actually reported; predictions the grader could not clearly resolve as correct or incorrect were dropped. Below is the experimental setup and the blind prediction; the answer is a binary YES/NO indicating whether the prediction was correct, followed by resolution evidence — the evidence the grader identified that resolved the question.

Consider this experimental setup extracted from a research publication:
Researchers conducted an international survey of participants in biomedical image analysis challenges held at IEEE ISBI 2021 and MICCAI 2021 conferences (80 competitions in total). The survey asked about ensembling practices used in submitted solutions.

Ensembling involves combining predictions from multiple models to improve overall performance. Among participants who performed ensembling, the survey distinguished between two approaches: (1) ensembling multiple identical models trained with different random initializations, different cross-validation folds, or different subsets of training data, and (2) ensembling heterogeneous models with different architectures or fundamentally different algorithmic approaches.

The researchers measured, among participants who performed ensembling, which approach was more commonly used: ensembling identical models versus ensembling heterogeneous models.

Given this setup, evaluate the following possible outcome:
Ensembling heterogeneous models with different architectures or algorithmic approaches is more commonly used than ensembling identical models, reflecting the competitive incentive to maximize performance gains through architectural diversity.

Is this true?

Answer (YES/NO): NO